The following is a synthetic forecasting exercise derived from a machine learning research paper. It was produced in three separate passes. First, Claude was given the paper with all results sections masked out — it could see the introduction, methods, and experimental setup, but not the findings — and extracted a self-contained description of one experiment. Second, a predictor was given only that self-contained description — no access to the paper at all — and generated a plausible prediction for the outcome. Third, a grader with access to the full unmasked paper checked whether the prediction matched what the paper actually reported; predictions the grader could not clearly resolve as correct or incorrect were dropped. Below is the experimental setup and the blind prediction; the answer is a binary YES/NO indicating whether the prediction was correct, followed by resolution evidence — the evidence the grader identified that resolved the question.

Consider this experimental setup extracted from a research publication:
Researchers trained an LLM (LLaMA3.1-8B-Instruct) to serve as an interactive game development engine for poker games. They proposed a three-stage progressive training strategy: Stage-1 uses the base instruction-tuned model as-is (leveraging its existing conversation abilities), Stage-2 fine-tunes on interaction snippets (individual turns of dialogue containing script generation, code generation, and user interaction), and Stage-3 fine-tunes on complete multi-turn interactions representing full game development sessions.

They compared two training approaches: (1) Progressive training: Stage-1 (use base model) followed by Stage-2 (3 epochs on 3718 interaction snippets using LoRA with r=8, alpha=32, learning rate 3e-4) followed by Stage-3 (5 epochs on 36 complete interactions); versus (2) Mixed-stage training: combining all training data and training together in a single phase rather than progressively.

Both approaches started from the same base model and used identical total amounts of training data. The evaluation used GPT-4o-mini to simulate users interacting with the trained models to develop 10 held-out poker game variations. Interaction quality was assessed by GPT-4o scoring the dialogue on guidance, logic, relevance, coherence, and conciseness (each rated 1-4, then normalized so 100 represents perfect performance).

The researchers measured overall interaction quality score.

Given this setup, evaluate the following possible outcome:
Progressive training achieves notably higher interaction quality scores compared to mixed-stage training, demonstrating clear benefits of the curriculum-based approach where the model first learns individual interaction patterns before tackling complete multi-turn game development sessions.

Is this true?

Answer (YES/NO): YES